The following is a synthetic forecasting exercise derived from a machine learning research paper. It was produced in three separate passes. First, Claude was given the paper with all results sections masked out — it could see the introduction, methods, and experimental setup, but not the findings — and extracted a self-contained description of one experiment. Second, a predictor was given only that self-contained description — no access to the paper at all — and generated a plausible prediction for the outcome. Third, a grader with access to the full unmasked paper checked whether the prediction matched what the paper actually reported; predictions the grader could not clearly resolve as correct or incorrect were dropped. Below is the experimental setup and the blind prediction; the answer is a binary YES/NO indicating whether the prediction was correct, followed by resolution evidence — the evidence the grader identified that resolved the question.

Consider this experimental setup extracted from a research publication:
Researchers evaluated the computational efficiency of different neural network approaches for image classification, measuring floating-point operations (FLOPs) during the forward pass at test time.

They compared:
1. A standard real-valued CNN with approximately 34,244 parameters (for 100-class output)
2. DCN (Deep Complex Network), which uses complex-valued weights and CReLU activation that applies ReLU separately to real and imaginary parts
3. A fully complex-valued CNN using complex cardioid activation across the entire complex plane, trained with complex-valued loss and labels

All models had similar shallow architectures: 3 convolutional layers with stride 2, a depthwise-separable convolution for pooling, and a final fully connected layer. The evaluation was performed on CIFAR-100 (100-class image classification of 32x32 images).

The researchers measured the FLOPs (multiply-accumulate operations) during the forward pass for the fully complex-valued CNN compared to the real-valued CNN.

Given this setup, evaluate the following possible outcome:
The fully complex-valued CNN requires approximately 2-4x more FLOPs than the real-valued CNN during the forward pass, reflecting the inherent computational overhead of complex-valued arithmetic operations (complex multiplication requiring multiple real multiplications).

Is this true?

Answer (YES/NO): NO